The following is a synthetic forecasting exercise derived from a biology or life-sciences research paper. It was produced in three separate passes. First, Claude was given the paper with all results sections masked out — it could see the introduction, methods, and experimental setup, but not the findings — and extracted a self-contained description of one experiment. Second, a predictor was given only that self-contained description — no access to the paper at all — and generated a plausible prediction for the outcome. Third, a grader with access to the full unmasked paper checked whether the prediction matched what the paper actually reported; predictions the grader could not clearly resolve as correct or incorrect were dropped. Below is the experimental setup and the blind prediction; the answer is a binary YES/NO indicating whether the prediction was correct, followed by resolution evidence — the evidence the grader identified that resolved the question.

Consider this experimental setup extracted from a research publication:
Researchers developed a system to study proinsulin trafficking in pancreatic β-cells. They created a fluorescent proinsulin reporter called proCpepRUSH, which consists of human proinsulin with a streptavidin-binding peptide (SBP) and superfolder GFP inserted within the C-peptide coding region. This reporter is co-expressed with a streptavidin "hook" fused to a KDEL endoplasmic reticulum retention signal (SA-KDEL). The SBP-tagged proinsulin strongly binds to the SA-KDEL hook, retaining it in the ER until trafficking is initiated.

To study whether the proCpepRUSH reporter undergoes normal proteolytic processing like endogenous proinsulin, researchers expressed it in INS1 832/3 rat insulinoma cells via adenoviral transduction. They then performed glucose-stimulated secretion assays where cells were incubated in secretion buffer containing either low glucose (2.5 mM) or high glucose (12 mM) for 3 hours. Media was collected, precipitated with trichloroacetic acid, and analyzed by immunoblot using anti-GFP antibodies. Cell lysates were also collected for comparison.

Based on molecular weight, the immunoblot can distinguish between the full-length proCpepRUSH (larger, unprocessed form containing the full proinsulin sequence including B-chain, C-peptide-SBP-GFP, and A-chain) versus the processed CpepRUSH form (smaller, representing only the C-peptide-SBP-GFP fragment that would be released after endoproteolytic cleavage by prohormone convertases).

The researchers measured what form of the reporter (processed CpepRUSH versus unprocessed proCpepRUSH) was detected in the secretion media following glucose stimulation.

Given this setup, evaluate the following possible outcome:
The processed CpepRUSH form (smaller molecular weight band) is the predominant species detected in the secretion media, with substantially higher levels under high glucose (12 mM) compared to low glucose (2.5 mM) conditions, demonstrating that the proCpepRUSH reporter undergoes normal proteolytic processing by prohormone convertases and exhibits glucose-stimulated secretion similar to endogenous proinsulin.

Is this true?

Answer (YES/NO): YES